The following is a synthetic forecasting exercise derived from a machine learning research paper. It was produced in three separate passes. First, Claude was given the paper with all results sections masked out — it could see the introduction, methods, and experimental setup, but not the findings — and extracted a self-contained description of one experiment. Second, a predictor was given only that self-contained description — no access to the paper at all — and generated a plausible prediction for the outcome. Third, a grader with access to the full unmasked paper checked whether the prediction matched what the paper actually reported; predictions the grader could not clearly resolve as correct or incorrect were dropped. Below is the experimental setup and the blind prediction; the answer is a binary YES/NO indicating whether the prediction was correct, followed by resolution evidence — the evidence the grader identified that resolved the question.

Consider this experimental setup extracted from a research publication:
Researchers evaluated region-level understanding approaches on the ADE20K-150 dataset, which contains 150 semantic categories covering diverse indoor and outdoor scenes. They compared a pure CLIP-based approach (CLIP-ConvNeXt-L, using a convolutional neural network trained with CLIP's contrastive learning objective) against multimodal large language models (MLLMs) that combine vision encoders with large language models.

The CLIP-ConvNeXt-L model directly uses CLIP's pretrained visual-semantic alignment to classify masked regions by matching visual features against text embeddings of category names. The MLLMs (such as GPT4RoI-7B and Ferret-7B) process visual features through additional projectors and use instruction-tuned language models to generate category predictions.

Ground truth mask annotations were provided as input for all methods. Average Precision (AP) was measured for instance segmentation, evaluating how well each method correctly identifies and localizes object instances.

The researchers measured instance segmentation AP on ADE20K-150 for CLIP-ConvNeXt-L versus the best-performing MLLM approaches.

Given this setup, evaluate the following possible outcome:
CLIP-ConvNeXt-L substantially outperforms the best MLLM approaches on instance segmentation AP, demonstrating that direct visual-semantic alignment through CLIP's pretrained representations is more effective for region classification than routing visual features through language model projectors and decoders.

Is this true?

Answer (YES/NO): YES